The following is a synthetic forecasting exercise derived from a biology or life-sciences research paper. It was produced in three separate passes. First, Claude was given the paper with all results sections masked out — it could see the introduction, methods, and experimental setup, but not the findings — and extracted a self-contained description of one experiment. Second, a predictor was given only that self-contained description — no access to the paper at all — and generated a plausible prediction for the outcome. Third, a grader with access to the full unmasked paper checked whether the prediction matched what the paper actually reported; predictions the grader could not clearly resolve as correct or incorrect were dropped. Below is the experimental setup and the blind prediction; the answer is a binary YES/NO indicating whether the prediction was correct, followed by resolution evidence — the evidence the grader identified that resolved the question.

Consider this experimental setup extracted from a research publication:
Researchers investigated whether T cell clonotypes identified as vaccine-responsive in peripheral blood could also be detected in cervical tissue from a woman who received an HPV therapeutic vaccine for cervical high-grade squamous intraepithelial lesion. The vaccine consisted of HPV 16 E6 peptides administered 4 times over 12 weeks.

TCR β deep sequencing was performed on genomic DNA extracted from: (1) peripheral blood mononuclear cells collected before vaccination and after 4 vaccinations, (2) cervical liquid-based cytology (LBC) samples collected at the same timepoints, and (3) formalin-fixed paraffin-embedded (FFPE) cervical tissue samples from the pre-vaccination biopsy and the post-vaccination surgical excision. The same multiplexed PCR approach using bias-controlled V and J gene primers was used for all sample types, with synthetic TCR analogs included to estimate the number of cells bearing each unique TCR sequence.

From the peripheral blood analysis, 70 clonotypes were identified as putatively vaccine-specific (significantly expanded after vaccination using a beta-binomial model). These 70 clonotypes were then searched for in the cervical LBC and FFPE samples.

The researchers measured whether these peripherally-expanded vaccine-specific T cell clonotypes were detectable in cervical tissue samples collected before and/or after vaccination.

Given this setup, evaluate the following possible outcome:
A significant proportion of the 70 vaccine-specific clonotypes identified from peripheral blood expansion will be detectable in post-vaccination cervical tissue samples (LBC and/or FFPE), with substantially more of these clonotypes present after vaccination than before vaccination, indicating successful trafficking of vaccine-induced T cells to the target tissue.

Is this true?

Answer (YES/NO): YES